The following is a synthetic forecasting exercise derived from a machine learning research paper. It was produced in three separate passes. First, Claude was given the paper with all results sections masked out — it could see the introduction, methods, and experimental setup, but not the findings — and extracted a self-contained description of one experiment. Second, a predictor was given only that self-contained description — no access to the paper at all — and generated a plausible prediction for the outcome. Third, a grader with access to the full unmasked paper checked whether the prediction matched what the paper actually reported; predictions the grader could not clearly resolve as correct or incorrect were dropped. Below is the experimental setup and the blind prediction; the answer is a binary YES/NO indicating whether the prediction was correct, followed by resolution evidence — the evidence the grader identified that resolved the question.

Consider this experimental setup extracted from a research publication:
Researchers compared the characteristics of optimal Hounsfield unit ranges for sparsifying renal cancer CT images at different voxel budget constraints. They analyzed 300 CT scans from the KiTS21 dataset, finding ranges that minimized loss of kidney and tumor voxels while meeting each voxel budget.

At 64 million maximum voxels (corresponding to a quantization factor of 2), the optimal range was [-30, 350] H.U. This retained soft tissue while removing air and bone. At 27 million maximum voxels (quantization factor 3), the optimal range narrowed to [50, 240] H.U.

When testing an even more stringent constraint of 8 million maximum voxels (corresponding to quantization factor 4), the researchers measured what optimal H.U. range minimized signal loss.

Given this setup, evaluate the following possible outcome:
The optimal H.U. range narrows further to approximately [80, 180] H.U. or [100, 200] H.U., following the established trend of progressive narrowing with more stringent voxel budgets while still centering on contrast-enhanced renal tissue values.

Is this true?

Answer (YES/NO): NO